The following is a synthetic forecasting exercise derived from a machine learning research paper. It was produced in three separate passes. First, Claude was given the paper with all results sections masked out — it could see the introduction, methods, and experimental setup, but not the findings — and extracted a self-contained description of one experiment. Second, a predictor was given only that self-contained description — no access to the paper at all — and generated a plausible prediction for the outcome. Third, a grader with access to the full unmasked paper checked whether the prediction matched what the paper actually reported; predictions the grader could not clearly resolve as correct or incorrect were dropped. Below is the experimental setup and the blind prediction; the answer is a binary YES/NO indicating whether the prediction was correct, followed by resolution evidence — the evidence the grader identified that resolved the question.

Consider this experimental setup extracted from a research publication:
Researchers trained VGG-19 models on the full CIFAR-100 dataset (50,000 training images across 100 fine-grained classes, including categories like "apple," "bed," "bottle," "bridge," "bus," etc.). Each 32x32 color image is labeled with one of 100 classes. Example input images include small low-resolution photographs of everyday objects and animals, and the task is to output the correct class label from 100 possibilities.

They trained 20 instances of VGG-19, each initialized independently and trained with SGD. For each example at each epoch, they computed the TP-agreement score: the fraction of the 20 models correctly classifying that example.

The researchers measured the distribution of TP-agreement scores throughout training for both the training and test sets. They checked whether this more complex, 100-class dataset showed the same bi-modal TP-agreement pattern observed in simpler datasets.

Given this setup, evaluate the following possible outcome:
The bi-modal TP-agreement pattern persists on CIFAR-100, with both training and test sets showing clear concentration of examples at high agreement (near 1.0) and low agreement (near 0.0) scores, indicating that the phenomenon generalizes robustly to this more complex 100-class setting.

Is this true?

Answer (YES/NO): YES